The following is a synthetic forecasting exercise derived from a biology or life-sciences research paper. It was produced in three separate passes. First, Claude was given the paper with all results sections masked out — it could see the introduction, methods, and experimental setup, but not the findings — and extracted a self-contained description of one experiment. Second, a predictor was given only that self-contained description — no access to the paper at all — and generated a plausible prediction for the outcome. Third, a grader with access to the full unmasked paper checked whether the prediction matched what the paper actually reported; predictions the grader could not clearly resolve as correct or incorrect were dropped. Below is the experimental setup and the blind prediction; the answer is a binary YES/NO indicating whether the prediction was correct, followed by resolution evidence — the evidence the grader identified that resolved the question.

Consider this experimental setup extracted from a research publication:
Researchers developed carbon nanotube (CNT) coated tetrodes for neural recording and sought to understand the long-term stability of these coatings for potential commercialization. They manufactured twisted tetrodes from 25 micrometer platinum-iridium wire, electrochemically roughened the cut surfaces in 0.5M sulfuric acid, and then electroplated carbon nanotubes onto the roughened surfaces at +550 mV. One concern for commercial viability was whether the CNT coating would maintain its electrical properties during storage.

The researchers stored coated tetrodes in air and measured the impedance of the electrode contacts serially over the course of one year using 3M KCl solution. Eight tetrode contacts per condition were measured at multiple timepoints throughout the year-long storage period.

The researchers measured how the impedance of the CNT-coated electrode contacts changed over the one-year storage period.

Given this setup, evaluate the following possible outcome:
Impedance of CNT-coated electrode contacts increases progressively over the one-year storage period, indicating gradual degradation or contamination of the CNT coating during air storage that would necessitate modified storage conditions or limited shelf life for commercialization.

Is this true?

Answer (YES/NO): NO